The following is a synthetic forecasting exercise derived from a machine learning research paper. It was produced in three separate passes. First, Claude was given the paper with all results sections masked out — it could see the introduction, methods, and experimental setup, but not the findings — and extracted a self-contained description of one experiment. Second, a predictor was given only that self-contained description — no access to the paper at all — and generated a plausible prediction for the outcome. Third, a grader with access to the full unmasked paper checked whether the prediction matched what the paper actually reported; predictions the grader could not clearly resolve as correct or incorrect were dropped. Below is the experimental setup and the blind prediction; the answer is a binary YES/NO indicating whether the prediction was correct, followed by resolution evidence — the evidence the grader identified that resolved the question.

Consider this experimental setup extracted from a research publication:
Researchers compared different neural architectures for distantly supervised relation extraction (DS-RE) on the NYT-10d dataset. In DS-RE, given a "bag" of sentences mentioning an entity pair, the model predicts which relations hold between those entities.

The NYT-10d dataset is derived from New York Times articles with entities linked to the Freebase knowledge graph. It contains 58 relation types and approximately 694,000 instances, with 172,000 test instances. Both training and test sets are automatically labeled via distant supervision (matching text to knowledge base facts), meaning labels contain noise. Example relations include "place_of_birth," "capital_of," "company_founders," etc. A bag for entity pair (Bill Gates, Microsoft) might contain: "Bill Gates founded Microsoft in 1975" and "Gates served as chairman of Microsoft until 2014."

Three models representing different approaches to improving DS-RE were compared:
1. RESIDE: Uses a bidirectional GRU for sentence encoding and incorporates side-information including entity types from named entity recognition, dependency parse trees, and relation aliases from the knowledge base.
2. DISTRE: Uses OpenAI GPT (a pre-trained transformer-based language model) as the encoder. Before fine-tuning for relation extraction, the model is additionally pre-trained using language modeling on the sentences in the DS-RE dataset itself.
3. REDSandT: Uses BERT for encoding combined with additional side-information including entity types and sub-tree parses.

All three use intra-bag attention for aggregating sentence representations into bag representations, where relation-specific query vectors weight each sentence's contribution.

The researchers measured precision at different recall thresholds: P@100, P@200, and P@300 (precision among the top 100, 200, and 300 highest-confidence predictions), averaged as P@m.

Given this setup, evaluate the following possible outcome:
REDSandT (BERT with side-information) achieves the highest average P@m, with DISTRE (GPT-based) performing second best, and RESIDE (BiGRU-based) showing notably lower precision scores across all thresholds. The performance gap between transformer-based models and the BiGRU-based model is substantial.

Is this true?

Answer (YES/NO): NO